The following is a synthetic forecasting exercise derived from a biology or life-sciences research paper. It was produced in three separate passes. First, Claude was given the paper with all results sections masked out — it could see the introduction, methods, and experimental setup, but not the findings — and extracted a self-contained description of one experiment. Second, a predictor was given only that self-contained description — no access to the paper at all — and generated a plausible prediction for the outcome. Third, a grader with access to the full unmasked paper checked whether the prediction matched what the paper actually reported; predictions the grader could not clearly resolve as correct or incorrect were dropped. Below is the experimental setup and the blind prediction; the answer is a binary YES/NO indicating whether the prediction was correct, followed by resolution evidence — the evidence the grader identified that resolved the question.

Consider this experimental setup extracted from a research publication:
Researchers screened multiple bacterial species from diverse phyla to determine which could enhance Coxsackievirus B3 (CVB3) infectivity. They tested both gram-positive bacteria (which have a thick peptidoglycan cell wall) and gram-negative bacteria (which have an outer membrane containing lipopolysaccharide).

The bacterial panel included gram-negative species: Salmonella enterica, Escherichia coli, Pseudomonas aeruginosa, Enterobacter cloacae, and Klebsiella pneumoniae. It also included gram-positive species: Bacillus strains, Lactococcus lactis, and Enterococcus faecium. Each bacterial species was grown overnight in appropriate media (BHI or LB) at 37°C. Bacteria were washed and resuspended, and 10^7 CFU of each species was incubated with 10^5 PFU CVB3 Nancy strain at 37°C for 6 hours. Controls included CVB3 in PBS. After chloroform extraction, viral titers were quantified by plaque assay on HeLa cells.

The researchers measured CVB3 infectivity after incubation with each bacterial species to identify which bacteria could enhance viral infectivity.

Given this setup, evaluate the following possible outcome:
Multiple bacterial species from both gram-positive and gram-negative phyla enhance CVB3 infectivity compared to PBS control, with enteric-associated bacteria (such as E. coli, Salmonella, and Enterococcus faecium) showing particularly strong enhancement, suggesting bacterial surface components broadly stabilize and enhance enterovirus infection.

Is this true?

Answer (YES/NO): NO